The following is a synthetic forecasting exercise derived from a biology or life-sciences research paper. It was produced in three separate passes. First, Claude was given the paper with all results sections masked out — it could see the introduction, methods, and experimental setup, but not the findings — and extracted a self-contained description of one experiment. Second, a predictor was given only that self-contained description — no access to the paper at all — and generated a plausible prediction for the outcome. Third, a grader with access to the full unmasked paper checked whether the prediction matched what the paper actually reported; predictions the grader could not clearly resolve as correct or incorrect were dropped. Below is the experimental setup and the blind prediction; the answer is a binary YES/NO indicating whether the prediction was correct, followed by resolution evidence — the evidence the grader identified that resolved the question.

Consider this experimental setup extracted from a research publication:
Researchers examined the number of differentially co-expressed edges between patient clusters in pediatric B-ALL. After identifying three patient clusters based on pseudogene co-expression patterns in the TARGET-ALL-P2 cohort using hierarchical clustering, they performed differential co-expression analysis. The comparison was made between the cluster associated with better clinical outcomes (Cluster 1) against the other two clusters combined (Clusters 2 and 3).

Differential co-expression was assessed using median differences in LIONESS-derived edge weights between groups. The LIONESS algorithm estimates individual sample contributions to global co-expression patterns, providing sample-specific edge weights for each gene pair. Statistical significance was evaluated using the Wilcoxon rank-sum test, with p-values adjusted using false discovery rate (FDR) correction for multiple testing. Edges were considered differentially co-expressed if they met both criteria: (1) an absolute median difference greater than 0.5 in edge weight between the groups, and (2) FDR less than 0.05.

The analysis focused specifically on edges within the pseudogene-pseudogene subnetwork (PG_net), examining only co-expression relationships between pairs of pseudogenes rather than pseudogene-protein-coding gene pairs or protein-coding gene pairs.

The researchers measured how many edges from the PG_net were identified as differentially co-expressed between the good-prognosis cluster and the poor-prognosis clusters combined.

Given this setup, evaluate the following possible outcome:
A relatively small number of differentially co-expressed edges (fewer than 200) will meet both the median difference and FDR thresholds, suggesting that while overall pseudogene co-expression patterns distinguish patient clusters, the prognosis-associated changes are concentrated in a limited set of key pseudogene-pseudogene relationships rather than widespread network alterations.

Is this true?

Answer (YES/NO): YES